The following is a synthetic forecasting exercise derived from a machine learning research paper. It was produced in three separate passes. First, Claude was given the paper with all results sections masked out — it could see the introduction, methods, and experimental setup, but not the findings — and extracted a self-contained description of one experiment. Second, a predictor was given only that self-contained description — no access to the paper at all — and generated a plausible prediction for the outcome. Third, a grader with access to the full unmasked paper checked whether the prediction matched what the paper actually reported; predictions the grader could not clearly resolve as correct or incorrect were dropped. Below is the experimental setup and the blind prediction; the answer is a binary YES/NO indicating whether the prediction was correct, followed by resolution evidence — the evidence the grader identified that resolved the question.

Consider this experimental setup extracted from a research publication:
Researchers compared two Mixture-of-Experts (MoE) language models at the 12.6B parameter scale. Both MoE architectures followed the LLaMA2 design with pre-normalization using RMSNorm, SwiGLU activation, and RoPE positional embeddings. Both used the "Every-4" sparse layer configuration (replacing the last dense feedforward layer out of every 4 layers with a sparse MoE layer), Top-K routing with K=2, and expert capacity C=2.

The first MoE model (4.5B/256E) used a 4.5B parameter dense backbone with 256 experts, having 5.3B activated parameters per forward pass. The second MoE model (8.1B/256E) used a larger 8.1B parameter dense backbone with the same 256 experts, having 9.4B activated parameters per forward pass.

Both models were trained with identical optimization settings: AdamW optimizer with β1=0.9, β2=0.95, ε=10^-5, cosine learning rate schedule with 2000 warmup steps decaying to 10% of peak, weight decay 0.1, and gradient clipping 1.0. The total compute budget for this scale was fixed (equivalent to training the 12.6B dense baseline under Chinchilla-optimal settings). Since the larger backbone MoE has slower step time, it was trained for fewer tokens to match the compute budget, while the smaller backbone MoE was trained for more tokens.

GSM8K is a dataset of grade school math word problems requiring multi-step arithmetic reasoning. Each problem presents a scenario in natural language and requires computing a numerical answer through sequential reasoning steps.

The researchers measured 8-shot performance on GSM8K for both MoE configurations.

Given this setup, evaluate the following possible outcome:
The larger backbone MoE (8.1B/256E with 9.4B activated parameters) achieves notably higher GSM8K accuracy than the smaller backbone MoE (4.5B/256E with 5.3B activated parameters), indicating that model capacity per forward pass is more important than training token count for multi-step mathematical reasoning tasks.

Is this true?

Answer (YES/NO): NO